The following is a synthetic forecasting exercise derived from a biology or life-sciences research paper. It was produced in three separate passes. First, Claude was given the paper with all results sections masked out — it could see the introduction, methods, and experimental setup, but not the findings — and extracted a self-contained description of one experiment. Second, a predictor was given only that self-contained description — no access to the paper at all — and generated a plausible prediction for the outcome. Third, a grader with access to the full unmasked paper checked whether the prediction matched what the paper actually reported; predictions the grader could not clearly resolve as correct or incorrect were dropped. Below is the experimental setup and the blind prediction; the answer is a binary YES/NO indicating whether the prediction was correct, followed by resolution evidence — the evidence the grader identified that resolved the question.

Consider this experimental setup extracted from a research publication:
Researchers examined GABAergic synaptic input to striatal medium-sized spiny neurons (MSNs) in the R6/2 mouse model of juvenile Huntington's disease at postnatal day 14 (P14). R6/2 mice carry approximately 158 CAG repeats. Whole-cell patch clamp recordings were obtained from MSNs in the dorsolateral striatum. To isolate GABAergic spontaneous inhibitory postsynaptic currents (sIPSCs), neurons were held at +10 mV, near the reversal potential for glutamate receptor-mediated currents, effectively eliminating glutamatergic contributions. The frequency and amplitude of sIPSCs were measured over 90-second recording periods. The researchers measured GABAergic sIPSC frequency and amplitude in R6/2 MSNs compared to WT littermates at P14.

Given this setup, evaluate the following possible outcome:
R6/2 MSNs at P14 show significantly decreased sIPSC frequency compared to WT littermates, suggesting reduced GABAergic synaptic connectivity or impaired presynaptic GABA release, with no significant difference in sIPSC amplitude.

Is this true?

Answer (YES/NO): YES